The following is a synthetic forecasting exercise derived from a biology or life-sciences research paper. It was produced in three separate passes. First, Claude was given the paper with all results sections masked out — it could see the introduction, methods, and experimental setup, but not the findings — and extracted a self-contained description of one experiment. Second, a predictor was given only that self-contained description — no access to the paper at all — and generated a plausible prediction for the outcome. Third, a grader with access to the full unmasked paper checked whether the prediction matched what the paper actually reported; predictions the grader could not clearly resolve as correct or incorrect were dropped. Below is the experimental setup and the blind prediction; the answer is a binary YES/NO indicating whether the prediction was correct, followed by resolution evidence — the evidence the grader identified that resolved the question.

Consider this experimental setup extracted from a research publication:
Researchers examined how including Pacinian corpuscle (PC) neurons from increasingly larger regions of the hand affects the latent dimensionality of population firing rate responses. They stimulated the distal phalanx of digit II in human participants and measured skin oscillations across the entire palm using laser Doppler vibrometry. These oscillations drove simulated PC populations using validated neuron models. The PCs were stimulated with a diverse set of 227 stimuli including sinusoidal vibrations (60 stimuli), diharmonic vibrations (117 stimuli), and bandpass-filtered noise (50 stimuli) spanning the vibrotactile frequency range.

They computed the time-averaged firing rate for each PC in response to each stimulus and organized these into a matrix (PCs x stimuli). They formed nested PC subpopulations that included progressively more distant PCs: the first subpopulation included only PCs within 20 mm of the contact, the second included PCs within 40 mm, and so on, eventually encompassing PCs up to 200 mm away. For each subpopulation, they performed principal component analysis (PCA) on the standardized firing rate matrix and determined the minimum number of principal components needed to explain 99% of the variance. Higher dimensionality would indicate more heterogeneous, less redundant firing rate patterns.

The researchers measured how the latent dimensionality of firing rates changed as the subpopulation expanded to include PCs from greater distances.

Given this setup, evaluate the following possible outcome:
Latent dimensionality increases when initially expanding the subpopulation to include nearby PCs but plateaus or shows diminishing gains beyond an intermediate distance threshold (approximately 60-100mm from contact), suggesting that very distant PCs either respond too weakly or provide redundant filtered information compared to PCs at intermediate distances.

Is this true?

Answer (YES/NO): NO